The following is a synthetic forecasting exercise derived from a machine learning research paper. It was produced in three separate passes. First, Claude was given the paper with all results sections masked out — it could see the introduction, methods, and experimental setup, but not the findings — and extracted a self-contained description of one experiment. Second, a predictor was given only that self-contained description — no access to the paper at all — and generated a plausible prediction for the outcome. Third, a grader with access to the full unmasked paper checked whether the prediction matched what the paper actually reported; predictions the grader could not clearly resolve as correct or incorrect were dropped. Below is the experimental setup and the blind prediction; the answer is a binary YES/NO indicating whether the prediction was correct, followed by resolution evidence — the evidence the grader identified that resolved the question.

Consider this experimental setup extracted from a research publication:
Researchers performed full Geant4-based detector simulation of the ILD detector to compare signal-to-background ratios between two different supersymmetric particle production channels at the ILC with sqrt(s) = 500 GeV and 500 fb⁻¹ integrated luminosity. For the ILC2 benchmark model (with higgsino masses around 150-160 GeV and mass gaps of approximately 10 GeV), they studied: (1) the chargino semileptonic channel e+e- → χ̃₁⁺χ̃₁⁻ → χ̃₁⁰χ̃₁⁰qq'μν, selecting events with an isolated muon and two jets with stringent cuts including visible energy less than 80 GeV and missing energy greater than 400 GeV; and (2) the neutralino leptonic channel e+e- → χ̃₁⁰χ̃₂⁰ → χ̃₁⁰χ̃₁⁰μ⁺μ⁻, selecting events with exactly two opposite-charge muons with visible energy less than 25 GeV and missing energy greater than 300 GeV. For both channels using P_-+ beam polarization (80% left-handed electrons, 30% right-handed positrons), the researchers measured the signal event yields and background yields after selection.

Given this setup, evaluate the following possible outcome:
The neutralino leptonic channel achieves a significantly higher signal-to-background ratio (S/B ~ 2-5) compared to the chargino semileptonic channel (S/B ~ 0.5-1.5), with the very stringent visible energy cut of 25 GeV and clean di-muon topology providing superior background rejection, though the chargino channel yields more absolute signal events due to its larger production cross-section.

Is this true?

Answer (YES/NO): NO